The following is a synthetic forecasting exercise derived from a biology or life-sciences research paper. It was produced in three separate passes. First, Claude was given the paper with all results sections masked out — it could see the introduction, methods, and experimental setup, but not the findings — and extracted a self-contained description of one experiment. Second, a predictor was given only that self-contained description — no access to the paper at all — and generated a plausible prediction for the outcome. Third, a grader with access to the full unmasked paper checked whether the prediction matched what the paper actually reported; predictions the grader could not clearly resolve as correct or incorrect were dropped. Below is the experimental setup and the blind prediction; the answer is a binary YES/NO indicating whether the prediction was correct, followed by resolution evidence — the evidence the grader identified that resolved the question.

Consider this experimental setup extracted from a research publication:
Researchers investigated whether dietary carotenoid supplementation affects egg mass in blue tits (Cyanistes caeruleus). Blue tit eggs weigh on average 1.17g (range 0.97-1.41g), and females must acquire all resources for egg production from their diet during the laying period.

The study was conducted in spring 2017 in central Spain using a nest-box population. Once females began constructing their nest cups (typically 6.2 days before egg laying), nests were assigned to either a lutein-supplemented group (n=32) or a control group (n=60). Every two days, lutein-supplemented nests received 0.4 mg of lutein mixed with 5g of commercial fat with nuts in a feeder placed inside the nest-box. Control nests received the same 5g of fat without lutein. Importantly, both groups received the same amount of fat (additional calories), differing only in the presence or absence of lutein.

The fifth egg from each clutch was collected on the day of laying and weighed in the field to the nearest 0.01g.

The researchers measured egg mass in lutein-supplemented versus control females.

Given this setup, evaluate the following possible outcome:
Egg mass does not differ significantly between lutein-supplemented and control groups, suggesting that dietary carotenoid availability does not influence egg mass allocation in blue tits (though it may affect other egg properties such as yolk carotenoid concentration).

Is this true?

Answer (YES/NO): YES